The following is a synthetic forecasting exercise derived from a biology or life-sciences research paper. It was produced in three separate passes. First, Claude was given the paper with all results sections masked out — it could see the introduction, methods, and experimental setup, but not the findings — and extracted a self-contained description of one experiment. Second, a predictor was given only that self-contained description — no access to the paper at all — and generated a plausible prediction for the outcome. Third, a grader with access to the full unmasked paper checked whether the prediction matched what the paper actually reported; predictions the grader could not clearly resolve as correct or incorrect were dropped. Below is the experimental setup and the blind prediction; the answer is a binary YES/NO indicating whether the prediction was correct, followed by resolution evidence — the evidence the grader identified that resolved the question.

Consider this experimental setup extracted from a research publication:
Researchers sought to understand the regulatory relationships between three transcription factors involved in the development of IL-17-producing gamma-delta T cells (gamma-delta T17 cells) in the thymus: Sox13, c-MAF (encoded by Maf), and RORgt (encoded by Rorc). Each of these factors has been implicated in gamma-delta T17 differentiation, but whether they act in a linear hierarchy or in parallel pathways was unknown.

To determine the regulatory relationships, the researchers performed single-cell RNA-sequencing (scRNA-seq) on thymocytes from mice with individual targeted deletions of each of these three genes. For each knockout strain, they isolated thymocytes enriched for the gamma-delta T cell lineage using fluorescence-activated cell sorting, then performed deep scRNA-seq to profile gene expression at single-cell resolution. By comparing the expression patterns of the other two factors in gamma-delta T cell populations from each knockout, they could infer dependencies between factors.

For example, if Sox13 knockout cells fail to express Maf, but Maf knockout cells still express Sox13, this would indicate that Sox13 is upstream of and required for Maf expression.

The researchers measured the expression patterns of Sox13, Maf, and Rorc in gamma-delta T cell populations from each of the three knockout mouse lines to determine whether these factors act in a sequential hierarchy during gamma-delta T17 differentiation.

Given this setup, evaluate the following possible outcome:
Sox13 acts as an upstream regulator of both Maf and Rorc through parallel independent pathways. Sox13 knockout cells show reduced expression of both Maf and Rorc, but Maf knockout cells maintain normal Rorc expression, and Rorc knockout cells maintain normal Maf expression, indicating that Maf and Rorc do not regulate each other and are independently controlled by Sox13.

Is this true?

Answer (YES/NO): NO